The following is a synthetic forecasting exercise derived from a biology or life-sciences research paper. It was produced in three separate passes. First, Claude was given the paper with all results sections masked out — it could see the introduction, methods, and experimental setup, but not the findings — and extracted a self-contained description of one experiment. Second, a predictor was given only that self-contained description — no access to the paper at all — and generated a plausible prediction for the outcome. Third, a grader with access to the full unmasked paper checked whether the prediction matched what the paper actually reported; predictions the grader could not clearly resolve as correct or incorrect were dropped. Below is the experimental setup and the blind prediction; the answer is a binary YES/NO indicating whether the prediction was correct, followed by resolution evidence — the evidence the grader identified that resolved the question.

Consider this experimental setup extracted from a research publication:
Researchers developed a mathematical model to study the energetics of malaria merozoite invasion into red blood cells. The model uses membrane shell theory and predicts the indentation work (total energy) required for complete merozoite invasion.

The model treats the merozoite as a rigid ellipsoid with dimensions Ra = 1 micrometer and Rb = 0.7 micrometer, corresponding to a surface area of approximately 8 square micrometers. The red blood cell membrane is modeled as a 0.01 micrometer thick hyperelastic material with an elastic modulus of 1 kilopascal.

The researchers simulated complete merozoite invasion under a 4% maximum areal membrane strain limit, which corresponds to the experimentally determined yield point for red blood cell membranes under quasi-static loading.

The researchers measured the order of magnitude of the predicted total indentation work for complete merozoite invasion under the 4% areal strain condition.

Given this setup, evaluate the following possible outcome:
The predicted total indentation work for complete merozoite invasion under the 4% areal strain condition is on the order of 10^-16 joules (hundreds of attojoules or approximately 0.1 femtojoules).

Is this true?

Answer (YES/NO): NO